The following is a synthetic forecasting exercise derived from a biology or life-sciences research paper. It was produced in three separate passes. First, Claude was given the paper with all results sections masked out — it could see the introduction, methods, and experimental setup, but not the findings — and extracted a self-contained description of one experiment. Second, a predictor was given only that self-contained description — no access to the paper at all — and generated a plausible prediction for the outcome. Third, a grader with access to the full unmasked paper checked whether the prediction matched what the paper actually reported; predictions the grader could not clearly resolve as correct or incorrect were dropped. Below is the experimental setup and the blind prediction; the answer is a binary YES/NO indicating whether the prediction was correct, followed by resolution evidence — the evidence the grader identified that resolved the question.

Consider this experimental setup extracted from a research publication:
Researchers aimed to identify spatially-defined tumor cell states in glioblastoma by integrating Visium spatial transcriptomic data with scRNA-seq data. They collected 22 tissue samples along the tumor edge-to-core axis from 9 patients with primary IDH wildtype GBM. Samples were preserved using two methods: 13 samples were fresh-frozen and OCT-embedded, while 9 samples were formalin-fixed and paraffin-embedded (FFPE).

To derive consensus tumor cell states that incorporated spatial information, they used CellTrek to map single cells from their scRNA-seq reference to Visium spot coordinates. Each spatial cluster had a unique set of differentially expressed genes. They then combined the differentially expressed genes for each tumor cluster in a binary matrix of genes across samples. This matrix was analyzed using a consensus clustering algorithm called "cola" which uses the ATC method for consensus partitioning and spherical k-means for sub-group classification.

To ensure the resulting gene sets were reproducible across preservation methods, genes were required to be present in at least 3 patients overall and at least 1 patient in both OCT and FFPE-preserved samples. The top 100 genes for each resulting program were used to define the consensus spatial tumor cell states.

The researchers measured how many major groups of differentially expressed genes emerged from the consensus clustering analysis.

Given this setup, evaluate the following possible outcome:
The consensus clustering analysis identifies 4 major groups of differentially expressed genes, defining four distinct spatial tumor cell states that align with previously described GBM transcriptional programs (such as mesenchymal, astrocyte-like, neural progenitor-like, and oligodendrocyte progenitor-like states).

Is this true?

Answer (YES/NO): NO